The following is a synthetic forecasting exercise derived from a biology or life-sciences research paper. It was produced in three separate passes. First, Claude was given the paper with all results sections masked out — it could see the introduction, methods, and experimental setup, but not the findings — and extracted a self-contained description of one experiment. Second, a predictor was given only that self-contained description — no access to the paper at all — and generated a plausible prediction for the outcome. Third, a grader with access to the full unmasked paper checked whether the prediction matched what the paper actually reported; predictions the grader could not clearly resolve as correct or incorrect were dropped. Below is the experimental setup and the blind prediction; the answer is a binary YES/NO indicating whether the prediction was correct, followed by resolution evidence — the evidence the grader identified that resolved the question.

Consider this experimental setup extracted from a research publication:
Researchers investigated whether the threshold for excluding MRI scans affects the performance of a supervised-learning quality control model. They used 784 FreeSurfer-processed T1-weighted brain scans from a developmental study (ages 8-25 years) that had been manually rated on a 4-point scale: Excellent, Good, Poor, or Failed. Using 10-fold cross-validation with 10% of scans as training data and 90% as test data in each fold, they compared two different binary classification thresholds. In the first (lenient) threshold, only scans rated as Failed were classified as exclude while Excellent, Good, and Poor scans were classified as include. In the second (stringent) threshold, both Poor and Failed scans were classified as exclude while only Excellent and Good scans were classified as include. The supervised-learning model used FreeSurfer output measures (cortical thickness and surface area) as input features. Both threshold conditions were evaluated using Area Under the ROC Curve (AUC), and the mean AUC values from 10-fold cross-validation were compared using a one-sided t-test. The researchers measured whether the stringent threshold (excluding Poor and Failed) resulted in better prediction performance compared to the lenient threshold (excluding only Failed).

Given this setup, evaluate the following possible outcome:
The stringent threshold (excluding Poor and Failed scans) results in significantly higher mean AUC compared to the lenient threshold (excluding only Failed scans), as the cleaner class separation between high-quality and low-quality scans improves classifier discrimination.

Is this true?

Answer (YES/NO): NO